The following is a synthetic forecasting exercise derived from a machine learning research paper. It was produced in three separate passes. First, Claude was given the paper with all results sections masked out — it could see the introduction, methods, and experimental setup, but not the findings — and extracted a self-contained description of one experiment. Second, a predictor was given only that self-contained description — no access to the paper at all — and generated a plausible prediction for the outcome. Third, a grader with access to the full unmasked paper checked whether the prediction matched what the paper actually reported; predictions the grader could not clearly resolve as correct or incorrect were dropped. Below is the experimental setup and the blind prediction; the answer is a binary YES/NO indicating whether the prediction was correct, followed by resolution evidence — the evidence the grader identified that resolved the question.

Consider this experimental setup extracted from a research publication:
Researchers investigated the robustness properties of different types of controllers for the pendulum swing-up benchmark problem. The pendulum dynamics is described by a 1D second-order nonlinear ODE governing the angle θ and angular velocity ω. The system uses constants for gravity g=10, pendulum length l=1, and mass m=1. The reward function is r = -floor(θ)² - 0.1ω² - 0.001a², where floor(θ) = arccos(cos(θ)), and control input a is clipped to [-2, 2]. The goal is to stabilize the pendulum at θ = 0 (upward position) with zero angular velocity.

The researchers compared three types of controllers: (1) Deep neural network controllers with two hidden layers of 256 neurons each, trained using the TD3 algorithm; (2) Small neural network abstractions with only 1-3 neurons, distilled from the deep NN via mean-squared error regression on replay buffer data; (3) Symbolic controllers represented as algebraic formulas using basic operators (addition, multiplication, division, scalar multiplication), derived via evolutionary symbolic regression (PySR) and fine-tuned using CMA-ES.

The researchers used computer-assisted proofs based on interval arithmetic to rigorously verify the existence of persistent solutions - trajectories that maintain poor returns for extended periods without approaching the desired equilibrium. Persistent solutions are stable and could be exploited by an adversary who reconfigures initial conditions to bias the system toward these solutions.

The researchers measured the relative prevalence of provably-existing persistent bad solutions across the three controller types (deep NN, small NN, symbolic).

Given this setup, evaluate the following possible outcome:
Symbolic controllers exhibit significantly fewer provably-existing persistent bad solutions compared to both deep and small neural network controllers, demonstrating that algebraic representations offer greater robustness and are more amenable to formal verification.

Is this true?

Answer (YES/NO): NO